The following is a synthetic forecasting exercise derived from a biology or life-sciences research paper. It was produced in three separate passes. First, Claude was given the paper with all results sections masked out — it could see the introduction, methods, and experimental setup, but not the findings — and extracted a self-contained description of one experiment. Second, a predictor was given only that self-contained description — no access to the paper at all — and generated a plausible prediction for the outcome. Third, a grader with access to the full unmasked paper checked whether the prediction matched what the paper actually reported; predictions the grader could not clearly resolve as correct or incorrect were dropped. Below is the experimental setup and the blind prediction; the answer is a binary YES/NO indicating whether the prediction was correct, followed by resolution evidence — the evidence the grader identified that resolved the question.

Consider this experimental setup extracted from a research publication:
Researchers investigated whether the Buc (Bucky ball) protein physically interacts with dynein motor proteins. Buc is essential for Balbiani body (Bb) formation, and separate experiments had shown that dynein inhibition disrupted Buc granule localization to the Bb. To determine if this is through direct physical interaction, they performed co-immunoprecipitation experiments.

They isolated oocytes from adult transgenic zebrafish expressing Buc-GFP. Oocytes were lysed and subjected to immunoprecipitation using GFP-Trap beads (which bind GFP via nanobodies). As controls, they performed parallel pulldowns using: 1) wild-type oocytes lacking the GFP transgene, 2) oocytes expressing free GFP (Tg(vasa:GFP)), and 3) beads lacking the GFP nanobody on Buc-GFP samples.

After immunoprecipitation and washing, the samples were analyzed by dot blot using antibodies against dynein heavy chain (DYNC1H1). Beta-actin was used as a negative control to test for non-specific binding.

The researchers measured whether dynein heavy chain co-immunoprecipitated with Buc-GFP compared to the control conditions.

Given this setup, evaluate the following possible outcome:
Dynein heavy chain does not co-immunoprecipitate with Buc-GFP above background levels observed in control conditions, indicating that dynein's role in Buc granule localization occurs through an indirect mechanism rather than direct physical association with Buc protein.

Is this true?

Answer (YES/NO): NO